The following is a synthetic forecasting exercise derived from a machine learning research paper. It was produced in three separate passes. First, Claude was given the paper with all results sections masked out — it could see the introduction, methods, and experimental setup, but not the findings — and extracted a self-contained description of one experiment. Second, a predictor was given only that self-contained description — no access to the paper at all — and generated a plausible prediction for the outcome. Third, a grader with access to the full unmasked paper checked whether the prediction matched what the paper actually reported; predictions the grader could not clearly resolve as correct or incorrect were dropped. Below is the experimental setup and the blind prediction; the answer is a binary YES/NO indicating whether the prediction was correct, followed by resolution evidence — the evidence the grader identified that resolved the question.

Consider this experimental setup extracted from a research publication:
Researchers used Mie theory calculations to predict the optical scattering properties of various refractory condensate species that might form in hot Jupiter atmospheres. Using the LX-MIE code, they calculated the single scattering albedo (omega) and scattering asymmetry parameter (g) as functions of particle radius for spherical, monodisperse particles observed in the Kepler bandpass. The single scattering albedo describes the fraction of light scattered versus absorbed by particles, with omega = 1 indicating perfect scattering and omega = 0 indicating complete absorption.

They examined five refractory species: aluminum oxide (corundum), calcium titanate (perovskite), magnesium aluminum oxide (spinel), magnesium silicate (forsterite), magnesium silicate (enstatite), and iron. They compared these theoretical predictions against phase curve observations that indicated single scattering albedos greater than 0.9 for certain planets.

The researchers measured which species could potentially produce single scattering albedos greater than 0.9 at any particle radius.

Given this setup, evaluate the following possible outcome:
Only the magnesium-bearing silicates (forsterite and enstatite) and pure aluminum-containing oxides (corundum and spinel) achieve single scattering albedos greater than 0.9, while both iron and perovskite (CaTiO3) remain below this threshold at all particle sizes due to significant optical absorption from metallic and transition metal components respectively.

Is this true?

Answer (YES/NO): NO